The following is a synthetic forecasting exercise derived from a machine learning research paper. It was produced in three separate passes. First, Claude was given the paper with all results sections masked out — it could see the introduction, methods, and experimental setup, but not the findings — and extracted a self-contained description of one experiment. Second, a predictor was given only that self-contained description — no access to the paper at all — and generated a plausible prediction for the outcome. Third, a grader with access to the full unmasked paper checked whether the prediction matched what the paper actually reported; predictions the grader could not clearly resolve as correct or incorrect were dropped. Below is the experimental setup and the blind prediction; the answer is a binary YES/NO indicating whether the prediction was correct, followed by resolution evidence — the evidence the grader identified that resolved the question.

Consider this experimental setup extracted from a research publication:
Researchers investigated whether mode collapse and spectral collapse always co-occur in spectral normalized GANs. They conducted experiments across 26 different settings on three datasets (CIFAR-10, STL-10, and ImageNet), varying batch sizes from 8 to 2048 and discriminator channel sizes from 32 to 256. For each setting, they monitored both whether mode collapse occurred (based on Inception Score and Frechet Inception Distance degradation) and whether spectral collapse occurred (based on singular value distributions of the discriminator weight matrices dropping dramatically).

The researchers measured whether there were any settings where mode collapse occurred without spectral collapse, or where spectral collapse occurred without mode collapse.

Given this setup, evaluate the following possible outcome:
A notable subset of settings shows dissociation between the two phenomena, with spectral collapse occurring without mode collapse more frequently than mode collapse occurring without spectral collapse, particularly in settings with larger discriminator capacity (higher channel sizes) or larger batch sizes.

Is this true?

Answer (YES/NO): NO